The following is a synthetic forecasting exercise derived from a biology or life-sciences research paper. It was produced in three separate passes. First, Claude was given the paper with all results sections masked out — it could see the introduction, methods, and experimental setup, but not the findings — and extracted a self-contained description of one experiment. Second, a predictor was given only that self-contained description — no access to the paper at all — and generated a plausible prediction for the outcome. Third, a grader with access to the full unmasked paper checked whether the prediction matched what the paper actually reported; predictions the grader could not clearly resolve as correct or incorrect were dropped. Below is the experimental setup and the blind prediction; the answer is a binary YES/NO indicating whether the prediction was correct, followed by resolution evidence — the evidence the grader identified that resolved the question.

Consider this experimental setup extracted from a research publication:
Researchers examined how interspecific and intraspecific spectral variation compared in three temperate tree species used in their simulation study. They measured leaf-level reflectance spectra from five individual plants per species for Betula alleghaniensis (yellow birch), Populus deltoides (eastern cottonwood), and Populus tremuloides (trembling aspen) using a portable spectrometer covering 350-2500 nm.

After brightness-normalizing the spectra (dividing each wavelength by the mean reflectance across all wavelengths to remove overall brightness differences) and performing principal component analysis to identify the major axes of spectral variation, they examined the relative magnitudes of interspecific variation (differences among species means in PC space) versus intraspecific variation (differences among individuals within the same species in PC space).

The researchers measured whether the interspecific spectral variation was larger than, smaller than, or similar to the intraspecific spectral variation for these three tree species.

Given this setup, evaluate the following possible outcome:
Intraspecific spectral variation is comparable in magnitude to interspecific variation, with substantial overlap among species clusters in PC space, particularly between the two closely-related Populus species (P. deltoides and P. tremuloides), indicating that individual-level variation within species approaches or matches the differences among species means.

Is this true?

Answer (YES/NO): NO